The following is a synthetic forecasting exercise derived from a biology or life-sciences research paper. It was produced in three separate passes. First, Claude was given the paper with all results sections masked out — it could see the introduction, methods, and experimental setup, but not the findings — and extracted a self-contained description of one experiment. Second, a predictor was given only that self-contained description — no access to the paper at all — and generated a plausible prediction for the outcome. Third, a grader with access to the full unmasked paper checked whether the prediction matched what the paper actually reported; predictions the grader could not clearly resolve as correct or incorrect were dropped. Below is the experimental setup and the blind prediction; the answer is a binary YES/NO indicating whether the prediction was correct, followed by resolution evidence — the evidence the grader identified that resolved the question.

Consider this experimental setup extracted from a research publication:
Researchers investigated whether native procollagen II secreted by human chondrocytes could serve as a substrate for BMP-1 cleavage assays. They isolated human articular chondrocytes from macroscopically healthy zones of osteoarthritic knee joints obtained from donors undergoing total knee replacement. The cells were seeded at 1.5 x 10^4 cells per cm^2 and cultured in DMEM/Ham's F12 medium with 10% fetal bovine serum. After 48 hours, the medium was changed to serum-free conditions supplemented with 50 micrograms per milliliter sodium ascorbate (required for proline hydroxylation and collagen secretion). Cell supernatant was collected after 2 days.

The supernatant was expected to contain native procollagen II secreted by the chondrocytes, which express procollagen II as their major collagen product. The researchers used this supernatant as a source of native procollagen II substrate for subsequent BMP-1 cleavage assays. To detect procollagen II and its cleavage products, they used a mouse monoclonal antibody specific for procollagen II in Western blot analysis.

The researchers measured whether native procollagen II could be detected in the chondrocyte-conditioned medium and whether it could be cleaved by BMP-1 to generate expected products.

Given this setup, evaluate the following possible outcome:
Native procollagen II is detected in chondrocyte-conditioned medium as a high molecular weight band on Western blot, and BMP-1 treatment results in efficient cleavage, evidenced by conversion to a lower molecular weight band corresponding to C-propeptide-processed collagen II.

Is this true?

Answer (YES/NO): NO